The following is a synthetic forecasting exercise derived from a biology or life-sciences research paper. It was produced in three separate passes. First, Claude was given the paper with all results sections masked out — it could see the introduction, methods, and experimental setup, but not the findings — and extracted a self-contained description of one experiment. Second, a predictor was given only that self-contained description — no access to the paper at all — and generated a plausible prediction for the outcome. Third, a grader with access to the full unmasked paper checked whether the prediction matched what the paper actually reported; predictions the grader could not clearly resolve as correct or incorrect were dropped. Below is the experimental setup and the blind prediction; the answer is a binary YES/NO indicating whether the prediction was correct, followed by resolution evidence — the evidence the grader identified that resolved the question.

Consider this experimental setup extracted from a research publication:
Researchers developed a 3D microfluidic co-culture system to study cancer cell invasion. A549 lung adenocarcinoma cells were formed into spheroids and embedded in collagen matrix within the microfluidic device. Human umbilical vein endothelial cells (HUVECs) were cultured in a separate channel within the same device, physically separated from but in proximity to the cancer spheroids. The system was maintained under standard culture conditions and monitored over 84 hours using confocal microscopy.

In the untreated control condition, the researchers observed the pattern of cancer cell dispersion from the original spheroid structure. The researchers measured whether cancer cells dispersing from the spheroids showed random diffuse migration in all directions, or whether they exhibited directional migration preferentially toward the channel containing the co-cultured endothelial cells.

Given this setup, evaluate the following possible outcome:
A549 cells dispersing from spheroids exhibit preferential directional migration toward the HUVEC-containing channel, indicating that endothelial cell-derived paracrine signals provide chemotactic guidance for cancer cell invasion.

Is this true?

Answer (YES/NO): YES